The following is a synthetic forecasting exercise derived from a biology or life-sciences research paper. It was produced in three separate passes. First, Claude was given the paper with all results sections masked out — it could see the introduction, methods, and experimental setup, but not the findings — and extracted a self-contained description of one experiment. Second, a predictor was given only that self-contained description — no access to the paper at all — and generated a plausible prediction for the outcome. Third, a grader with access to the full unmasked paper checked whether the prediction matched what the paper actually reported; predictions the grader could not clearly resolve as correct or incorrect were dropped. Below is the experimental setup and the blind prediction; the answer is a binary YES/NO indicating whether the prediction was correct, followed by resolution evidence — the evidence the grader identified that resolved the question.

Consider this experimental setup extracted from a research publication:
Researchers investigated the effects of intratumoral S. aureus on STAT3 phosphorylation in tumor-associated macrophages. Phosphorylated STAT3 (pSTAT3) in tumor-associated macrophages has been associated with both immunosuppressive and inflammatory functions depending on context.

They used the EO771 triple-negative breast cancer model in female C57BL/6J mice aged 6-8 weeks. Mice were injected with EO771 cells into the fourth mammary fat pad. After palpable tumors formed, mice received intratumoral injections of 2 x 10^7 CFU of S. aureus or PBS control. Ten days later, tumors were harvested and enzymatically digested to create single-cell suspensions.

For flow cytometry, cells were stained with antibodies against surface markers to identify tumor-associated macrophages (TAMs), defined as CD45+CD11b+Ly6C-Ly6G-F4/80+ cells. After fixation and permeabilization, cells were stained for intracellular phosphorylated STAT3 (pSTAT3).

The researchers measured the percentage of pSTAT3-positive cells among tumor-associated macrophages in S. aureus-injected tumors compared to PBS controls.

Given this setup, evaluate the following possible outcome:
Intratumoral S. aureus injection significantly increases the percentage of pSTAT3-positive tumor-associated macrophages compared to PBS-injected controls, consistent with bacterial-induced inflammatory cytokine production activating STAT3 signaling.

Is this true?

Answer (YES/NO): NO